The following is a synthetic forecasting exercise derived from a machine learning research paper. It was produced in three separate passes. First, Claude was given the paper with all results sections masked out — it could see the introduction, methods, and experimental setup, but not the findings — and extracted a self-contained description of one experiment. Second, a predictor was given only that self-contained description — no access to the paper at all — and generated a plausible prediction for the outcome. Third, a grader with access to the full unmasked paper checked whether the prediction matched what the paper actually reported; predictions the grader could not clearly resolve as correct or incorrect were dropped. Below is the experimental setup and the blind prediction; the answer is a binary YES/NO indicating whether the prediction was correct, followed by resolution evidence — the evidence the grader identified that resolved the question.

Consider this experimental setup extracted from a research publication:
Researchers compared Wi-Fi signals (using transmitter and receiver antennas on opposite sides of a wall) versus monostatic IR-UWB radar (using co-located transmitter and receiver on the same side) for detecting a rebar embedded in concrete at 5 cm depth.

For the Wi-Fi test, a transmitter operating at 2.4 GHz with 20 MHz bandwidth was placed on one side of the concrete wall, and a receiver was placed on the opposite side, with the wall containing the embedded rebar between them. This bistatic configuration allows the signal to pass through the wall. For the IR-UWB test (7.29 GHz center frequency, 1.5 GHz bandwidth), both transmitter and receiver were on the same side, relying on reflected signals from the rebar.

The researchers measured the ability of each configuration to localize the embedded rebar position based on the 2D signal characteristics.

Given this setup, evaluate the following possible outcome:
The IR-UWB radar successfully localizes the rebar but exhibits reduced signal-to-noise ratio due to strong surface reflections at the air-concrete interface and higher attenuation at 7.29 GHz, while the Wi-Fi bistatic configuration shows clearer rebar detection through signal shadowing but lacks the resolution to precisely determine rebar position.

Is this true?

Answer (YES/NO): NO